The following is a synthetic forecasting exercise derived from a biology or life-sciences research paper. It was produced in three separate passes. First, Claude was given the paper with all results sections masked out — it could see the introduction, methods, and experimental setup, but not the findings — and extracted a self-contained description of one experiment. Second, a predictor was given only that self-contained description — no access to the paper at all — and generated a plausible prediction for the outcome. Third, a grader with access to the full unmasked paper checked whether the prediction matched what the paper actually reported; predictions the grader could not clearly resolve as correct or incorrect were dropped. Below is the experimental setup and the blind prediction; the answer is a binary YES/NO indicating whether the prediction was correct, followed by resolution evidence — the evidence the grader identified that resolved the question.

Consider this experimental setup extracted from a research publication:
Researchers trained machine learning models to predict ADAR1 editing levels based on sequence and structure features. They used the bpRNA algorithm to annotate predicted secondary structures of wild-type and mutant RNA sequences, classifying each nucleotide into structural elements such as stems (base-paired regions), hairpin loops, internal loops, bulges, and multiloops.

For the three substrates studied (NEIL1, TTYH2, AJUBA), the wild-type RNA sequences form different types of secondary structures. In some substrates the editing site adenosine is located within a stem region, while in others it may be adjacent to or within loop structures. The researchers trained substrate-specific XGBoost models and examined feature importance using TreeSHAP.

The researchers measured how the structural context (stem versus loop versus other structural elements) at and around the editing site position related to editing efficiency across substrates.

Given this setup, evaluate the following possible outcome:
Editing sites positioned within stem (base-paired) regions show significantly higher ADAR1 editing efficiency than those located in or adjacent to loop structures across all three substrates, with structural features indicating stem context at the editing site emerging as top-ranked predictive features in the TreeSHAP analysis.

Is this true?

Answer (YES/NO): NO